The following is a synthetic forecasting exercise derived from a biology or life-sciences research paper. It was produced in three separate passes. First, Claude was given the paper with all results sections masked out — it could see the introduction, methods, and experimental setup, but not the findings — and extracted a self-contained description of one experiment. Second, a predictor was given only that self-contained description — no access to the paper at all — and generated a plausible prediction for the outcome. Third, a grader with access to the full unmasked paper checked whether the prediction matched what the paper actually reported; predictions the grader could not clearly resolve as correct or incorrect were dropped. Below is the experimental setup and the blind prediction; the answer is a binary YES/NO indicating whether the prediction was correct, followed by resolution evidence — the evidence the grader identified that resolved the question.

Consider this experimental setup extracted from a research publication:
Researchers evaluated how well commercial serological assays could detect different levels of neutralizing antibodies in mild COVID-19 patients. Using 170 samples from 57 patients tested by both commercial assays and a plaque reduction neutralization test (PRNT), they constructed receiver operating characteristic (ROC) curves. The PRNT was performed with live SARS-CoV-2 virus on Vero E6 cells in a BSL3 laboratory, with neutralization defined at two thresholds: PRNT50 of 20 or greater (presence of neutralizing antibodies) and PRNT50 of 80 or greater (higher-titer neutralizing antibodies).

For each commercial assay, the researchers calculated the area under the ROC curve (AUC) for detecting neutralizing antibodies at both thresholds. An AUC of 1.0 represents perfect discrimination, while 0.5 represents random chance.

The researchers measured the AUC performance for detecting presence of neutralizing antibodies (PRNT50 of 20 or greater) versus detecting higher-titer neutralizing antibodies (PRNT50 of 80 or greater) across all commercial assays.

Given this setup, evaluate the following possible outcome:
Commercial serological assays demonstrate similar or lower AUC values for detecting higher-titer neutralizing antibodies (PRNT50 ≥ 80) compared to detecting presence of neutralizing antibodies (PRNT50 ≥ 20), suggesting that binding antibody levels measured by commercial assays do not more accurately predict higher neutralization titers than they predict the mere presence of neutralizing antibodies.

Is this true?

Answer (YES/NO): YES